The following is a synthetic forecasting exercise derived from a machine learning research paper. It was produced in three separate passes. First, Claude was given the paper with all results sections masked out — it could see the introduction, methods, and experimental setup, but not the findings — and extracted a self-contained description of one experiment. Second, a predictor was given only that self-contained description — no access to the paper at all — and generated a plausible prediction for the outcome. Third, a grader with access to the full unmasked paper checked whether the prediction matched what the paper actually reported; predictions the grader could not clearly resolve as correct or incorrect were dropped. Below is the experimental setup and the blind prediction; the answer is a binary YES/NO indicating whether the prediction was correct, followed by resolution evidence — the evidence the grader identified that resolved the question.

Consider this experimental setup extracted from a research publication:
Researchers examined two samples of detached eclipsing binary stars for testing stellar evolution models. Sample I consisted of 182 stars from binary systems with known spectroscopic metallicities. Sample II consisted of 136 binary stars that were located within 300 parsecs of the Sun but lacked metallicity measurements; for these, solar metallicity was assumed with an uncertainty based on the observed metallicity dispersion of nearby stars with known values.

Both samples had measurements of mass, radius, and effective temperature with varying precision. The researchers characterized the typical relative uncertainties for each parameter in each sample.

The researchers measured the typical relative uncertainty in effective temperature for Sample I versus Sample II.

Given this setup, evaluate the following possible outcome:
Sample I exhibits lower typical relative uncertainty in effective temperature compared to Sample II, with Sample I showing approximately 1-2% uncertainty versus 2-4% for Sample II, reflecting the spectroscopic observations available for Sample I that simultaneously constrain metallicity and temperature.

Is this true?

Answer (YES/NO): YES